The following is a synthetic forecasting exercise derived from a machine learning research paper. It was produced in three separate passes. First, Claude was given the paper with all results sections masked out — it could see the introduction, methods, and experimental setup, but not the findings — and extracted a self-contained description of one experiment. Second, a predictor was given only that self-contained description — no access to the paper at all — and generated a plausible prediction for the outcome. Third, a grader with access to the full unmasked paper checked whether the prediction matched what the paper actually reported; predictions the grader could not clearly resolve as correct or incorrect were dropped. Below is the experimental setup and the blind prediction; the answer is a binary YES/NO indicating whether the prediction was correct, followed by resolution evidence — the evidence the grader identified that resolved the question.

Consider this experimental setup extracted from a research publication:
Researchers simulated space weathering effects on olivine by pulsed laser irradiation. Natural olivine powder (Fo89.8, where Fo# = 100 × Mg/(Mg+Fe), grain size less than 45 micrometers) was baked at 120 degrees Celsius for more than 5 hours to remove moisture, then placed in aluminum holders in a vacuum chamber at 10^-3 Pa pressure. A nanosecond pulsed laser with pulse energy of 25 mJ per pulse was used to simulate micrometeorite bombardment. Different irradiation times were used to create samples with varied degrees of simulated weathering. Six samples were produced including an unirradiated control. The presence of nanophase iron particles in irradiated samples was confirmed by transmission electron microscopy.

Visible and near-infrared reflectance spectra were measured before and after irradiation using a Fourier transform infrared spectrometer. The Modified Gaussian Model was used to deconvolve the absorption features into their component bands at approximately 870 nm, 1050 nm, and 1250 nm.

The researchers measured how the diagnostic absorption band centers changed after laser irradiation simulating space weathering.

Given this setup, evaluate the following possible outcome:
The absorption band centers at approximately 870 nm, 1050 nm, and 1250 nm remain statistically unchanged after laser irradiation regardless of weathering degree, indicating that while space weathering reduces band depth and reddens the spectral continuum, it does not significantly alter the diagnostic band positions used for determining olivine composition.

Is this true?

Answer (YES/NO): NO